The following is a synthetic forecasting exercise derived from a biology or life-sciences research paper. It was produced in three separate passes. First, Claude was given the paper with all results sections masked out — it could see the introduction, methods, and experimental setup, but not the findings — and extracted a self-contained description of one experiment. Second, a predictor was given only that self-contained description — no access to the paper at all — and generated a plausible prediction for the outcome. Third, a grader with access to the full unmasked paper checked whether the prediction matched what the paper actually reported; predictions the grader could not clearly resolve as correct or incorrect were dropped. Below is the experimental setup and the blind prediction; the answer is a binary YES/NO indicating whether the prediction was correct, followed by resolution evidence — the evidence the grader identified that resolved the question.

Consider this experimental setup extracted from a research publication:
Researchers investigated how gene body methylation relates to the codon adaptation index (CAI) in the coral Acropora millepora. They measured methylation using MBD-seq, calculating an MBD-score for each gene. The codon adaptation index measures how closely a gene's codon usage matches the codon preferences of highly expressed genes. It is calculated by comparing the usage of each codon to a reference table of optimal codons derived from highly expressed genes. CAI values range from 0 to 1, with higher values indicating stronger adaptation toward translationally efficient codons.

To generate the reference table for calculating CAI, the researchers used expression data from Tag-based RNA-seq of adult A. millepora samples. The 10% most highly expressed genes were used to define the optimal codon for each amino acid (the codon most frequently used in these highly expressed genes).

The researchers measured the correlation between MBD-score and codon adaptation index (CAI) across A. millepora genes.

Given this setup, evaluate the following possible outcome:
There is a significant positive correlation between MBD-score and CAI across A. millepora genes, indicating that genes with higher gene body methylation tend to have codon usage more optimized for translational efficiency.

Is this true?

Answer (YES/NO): YES